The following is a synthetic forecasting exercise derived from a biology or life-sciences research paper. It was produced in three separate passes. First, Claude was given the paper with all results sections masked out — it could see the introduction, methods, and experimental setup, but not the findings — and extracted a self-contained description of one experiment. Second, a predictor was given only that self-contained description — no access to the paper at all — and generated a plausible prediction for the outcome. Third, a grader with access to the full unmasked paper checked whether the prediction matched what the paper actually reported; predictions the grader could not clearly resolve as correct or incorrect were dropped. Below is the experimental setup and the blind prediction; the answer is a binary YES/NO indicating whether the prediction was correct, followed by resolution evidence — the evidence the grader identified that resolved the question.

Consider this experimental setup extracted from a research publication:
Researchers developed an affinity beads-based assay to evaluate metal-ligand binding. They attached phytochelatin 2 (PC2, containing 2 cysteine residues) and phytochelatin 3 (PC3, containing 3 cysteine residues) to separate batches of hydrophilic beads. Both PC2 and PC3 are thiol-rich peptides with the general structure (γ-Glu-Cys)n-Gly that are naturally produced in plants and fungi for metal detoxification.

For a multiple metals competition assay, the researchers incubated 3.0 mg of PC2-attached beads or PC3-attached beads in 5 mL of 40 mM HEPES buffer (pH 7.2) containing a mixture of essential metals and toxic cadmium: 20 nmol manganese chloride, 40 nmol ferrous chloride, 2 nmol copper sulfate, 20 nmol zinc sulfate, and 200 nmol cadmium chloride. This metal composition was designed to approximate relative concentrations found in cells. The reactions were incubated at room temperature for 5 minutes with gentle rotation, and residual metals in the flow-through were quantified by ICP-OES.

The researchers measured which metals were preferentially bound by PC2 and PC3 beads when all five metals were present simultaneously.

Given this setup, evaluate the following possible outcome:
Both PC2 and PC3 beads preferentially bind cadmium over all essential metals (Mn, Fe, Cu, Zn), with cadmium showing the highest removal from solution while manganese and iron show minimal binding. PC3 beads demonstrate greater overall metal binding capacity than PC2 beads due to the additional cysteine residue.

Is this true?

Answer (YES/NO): NO